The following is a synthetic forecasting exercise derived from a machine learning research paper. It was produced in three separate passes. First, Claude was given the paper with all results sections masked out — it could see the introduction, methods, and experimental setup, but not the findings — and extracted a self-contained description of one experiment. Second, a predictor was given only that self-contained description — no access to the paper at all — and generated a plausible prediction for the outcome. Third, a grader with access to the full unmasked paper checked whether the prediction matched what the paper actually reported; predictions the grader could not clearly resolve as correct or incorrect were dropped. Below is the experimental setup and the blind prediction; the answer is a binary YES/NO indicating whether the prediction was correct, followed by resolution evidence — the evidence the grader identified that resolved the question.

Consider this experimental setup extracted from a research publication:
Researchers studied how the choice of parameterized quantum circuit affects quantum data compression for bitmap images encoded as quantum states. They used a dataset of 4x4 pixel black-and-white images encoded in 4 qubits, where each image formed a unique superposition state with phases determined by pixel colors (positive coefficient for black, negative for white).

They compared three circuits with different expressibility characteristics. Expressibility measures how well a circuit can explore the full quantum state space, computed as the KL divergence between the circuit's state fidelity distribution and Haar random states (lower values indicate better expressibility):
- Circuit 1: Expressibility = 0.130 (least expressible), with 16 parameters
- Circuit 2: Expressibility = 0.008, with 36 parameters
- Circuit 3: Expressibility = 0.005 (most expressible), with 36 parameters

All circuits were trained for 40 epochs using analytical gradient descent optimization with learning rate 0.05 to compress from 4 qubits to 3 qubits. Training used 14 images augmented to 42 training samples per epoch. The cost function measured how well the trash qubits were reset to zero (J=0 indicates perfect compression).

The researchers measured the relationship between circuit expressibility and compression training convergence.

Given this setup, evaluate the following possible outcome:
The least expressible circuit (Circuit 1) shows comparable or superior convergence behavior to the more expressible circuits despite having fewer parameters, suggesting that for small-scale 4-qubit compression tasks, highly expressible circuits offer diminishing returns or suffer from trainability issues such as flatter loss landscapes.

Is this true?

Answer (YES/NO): NO